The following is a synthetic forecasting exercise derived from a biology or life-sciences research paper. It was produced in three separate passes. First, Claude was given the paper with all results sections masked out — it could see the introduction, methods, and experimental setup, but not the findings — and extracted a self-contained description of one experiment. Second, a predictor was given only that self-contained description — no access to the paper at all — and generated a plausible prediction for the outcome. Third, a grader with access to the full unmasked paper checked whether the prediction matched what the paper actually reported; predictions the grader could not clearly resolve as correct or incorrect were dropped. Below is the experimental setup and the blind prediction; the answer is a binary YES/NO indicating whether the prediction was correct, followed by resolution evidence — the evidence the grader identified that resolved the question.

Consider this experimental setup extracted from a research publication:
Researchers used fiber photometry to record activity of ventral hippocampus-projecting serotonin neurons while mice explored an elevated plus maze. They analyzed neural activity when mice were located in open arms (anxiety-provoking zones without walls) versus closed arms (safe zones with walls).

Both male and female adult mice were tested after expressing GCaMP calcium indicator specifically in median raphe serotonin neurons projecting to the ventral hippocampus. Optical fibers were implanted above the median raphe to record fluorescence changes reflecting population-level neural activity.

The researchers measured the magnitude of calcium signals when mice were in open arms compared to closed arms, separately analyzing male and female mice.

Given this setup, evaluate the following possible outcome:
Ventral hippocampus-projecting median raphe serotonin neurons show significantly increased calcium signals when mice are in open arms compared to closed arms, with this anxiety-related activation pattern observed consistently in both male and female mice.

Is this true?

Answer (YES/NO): YES